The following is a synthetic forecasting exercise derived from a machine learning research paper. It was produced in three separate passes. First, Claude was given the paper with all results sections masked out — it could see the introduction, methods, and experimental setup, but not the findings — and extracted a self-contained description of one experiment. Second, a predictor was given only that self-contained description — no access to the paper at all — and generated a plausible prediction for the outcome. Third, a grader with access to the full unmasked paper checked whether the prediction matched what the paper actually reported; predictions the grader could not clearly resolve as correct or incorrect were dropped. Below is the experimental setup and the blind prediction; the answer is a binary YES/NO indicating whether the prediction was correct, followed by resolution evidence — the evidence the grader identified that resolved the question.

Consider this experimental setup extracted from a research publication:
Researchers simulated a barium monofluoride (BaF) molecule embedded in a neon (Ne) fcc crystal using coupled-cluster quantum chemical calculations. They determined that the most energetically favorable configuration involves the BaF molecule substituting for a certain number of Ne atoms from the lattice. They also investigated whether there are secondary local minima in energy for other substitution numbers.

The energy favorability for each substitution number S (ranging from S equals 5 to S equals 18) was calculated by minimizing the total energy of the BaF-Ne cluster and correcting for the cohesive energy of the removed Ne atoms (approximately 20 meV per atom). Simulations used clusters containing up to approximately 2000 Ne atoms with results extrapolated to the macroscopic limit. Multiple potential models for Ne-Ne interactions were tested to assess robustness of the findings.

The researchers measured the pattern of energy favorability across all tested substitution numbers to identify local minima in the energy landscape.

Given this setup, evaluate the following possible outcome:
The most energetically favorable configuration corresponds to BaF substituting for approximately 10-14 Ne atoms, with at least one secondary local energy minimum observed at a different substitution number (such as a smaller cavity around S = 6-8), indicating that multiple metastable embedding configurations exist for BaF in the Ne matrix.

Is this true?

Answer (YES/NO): NO